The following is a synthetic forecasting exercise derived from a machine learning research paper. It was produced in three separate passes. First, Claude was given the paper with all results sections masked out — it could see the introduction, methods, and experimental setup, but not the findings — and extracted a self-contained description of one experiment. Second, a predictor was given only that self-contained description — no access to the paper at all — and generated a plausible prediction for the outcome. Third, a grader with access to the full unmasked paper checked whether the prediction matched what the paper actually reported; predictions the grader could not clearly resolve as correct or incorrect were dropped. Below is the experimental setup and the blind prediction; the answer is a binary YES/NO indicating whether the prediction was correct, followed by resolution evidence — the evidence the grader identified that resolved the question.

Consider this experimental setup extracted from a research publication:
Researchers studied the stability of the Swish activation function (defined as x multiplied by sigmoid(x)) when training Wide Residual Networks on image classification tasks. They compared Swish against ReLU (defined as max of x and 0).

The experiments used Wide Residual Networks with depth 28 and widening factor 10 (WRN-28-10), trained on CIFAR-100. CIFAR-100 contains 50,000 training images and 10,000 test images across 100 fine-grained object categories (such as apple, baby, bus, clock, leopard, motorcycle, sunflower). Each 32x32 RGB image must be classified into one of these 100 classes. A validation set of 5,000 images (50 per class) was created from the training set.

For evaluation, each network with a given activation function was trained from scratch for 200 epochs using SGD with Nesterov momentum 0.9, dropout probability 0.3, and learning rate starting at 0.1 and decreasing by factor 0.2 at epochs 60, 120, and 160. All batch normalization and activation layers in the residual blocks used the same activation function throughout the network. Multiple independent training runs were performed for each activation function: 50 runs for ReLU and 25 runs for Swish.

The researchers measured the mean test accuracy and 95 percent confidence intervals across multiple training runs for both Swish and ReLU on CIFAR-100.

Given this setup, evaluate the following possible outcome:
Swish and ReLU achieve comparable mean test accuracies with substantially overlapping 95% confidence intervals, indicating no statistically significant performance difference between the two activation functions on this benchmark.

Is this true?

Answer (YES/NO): NO